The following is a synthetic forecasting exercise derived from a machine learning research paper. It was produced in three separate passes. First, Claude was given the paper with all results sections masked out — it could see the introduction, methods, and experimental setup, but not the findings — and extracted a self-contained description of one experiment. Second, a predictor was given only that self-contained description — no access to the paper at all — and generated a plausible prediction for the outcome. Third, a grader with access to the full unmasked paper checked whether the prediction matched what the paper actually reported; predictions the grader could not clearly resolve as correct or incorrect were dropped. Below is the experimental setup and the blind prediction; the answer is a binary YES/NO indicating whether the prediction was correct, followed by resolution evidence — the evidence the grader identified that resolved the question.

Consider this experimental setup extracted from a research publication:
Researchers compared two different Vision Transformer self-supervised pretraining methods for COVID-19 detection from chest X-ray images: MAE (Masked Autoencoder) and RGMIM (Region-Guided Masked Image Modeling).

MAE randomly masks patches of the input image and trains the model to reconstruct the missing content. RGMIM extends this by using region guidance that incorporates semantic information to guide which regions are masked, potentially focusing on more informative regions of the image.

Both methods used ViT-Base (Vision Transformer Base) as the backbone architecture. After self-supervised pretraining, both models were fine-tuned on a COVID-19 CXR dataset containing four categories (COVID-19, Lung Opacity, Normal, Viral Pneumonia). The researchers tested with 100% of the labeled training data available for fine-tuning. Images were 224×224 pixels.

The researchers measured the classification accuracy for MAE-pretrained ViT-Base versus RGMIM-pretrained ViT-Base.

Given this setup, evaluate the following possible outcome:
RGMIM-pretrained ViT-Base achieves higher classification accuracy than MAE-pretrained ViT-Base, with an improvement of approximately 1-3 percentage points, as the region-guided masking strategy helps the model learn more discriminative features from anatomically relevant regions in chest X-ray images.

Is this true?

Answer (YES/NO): NO